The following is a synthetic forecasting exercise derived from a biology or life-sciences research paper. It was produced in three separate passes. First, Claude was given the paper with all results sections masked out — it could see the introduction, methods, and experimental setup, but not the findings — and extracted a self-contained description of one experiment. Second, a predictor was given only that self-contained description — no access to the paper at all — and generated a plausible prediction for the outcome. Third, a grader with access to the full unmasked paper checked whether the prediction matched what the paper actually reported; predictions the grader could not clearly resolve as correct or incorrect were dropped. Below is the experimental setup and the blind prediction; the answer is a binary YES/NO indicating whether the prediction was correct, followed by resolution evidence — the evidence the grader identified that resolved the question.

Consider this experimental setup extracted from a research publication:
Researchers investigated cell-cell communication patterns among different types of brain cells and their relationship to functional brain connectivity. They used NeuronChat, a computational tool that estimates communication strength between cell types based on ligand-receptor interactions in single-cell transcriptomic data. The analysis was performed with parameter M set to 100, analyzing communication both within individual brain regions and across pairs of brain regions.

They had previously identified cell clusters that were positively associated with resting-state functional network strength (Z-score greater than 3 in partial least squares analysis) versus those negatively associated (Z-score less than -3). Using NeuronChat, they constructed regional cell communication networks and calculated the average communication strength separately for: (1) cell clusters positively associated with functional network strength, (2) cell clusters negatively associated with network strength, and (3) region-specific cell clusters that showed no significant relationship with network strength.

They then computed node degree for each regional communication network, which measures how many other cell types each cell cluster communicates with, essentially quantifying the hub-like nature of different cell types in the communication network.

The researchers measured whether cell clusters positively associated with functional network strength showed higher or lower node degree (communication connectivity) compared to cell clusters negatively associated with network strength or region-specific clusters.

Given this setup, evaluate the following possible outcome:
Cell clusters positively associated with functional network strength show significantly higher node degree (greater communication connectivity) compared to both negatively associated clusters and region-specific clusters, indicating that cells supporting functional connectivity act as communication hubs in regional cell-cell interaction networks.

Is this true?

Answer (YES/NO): NO